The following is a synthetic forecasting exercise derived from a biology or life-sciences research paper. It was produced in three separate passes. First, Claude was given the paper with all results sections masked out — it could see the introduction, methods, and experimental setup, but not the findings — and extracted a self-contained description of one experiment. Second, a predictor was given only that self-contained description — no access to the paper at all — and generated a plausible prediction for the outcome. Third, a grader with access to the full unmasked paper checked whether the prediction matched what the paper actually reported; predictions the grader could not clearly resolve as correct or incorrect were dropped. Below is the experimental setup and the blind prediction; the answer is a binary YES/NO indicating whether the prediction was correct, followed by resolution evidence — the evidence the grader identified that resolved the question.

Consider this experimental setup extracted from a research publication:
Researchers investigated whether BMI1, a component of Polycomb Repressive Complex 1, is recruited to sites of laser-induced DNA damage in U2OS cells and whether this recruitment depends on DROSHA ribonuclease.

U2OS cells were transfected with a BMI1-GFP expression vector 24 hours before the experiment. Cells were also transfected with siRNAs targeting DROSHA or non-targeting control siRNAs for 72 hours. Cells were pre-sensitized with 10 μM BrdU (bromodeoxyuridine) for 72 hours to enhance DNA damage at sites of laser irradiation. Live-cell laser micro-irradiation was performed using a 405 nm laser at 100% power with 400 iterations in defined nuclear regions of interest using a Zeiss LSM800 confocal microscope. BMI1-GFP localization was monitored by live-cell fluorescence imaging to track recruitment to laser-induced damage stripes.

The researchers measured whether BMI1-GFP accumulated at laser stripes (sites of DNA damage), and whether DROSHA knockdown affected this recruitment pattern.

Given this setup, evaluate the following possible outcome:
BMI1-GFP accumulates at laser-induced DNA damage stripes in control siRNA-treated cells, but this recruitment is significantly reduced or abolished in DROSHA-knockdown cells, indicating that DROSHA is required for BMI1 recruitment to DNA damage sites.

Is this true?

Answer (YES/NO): YES